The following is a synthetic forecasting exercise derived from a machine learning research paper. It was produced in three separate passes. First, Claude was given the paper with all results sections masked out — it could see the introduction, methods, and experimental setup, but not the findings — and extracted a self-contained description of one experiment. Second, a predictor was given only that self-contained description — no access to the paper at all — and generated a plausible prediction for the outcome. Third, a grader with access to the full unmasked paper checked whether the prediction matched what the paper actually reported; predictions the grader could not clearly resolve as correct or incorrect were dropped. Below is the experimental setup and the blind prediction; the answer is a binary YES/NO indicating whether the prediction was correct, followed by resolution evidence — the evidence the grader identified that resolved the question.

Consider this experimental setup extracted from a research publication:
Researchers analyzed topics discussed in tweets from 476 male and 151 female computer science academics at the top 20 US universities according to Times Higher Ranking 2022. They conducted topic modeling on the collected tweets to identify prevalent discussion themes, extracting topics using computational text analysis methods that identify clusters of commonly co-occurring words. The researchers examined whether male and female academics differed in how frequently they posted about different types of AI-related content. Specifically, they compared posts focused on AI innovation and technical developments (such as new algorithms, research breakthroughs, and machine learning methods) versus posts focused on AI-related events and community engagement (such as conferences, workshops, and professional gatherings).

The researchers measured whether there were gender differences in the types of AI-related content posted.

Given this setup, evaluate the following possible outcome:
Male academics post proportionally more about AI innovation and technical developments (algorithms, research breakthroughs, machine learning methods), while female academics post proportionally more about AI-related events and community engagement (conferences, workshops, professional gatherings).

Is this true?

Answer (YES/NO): YES